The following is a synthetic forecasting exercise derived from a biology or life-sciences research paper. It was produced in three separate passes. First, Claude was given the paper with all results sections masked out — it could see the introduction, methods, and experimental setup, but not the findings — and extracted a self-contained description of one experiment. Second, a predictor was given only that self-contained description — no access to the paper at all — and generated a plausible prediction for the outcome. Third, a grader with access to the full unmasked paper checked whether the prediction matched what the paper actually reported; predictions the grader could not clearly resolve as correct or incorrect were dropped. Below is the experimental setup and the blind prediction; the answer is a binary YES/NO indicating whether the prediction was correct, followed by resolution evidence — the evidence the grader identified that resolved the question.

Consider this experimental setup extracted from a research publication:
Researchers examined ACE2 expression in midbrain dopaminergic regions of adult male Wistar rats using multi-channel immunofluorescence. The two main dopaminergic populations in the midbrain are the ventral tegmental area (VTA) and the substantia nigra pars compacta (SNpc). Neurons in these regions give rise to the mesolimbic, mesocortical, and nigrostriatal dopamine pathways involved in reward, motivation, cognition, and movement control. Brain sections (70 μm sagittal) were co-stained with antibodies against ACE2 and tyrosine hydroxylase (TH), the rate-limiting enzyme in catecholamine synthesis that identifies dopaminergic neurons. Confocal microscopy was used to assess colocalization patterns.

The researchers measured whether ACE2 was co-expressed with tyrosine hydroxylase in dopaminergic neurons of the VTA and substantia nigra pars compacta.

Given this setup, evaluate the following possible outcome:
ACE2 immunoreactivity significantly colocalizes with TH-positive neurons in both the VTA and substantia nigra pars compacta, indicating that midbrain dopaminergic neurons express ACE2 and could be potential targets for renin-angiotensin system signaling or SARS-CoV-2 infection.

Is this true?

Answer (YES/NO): YES